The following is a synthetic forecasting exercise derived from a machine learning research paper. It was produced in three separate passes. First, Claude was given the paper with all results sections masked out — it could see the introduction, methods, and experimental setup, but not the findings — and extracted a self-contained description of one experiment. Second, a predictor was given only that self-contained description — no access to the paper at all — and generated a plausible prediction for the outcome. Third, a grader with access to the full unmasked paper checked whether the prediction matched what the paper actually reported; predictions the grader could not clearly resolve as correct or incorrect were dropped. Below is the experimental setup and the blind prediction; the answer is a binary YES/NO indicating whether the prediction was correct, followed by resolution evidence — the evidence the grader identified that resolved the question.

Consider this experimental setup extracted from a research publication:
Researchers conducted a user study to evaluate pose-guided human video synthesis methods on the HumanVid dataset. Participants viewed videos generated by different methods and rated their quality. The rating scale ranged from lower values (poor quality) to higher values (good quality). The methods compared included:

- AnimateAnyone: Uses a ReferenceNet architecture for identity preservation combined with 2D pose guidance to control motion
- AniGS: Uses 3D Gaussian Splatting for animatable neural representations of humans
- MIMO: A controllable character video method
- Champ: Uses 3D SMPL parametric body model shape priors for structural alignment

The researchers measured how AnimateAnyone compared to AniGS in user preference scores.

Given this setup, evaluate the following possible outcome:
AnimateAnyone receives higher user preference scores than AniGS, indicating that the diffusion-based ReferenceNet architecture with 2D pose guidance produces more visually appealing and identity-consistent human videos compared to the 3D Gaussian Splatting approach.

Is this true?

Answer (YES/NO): NO